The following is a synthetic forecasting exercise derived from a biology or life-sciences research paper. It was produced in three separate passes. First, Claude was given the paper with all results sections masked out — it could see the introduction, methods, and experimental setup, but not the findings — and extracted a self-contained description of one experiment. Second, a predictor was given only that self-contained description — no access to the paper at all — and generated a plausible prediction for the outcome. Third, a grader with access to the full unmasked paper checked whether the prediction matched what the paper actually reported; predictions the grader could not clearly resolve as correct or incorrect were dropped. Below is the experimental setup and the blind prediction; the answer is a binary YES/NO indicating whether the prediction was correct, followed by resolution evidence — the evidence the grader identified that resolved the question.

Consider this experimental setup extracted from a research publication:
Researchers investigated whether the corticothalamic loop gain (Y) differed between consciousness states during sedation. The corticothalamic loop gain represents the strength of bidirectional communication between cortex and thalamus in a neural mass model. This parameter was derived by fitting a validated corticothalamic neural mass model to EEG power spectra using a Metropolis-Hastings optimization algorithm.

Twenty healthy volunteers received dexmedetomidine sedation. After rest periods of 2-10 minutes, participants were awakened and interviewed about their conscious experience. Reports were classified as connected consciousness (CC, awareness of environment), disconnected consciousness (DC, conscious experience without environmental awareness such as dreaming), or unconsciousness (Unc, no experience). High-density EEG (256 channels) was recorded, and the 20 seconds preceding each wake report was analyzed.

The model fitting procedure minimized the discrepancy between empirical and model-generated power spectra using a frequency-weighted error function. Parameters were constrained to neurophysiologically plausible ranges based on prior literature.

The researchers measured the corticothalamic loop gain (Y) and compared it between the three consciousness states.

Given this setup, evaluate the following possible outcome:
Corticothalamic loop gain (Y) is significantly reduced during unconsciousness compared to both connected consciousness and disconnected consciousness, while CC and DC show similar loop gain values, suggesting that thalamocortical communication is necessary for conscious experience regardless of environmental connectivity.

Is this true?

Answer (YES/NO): NO